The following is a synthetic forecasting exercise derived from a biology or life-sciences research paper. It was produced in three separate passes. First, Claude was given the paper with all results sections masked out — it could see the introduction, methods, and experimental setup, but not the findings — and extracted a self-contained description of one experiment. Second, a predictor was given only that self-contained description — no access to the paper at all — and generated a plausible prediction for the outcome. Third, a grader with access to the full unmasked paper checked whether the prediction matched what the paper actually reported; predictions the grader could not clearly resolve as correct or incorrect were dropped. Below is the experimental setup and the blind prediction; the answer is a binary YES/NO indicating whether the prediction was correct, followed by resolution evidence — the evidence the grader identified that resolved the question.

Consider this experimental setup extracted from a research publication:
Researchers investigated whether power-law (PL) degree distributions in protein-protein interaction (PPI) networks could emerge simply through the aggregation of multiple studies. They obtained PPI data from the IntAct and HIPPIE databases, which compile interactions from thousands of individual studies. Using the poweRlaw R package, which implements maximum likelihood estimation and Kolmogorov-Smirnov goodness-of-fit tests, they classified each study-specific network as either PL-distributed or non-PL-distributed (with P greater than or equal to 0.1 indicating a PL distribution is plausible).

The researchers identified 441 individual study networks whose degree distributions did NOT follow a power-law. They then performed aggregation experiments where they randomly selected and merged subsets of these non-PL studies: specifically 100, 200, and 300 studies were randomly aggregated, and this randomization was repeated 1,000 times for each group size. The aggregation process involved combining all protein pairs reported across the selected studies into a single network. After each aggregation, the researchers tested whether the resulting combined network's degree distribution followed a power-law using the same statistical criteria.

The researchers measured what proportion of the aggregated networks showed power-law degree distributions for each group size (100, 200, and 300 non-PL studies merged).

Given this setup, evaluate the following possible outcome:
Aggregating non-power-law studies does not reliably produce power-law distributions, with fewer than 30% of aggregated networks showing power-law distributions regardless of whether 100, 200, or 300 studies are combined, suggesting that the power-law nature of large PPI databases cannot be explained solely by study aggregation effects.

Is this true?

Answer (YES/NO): NO